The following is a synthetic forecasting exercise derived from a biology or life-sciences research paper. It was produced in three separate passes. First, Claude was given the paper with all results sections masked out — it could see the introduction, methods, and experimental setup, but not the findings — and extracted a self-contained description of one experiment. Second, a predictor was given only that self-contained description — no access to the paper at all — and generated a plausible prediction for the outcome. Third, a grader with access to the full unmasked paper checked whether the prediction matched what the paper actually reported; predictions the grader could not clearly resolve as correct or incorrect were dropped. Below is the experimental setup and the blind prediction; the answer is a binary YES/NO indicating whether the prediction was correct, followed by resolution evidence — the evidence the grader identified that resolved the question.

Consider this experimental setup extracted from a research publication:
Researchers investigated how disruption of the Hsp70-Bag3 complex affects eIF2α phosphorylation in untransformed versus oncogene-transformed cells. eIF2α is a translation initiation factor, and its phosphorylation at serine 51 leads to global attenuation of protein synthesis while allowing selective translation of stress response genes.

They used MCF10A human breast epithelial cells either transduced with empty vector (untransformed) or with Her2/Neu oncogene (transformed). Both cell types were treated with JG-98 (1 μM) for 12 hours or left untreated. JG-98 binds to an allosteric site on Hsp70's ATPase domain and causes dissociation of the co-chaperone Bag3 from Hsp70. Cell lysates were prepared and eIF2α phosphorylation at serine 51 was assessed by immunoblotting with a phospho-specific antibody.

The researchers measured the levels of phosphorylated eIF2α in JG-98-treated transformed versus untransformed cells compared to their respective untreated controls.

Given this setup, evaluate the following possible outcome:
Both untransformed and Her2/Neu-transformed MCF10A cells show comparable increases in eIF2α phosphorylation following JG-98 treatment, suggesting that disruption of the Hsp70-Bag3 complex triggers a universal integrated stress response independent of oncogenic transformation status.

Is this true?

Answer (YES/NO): NO